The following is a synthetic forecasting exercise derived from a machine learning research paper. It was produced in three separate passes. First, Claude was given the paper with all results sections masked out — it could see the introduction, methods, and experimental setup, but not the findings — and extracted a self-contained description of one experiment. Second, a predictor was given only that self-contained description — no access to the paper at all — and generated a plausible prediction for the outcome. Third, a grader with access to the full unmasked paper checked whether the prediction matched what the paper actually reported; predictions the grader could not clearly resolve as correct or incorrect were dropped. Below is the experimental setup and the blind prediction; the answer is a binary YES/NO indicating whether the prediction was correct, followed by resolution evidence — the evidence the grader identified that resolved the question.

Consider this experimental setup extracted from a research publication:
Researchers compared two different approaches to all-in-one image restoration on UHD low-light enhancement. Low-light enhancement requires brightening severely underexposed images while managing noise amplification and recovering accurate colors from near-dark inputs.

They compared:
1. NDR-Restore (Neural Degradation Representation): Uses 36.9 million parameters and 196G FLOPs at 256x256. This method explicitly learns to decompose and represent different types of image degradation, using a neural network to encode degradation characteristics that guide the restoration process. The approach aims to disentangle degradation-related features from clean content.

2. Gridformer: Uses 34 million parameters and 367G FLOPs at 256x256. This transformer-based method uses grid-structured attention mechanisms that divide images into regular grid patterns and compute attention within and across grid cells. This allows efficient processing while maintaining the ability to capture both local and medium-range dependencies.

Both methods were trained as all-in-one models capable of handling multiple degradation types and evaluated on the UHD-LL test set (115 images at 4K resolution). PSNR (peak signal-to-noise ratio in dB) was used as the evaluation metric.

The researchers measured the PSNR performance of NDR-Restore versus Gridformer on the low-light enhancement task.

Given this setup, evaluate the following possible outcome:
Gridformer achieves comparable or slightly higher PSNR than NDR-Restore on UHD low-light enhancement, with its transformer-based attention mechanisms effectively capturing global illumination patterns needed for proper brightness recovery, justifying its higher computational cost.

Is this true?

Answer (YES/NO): NO